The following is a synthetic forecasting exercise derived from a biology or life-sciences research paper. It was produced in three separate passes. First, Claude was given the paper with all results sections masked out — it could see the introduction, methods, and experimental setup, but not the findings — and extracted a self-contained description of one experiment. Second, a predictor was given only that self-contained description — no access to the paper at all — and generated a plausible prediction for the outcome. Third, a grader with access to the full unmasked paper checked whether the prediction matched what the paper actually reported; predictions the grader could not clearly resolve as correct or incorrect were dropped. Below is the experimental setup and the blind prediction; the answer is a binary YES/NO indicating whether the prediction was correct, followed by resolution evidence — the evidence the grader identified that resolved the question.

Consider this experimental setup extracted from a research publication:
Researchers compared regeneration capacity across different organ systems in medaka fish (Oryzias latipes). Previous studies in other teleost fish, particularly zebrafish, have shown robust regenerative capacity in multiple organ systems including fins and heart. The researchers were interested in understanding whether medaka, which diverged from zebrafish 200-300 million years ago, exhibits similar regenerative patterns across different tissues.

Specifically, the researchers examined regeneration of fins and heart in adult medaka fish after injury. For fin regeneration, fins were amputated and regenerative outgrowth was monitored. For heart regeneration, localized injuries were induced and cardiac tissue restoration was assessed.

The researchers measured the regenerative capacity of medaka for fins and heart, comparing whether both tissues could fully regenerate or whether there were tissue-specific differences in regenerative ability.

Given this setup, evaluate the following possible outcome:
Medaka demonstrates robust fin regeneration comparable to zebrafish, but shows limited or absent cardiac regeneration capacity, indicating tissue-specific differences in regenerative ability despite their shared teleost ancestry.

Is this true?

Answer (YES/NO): YES